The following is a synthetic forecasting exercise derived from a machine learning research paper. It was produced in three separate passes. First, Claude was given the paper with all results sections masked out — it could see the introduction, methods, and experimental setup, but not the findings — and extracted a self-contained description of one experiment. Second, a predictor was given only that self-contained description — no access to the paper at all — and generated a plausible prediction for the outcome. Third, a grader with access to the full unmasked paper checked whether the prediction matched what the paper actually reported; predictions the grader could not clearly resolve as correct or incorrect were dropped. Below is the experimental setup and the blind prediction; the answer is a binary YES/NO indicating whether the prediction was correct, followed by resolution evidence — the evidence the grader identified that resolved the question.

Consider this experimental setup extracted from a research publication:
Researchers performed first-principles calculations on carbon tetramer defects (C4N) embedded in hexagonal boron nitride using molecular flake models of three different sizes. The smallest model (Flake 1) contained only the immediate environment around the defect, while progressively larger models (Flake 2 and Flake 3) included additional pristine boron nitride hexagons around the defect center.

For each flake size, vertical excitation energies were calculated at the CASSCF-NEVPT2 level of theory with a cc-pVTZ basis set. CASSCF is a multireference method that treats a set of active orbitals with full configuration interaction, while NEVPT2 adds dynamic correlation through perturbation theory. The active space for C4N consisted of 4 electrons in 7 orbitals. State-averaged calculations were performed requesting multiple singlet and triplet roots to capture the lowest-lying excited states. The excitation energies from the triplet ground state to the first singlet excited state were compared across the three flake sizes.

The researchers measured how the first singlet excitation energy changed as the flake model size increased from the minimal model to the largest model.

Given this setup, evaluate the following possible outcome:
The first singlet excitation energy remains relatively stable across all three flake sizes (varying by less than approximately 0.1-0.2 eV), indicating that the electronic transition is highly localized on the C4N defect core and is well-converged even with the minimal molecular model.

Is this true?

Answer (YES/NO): YES